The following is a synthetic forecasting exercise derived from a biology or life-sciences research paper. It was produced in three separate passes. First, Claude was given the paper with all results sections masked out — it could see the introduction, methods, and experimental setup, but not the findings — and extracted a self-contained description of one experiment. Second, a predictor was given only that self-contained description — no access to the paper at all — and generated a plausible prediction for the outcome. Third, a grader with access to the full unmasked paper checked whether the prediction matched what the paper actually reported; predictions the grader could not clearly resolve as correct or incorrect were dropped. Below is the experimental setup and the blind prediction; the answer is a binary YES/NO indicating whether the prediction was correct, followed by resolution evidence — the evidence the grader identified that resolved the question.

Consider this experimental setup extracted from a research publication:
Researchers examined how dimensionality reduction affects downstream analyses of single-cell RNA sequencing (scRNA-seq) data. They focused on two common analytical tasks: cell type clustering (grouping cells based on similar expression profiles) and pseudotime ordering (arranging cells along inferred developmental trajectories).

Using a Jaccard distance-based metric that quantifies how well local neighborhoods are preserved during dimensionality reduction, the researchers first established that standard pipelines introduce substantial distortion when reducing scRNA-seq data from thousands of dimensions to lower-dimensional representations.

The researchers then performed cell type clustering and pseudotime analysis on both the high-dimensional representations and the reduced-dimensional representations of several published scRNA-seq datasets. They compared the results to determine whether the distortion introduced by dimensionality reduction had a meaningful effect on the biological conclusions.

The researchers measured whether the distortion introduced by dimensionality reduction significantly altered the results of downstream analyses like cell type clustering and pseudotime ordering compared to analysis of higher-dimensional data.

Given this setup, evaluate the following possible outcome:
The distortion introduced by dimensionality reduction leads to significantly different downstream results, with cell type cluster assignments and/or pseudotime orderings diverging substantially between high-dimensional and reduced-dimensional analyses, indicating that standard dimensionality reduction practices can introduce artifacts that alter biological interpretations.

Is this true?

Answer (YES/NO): YES